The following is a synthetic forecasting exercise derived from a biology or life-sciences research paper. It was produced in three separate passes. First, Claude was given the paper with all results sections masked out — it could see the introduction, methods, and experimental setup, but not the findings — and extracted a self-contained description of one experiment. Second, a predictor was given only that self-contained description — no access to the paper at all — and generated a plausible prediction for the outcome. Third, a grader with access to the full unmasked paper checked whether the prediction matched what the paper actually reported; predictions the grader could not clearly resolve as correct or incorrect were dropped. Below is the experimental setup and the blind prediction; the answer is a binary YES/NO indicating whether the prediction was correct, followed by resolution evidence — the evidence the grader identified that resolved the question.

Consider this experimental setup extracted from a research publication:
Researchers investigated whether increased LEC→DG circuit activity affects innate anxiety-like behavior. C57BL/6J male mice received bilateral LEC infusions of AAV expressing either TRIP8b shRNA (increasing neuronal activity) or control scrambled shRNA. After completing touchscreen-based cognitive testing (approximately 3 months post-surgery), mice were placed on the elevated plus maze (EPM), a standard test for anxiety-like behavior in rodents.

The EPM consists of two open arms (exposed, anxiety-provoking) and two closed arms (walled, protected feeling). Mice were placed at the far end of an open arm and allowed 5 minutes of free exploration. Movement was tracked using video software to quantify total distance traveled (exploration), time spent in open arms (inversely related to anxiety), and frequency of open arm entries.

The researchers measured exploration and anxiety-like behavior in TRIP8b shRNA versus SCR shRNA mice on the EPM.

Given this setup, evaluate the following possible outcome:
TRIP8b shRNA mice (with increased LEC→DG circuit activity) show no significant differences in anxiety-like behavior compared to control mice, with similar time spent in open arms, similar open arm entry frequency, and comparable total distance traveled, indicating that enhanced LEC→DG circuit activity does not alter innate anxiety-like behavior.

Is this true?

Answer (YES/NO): YES